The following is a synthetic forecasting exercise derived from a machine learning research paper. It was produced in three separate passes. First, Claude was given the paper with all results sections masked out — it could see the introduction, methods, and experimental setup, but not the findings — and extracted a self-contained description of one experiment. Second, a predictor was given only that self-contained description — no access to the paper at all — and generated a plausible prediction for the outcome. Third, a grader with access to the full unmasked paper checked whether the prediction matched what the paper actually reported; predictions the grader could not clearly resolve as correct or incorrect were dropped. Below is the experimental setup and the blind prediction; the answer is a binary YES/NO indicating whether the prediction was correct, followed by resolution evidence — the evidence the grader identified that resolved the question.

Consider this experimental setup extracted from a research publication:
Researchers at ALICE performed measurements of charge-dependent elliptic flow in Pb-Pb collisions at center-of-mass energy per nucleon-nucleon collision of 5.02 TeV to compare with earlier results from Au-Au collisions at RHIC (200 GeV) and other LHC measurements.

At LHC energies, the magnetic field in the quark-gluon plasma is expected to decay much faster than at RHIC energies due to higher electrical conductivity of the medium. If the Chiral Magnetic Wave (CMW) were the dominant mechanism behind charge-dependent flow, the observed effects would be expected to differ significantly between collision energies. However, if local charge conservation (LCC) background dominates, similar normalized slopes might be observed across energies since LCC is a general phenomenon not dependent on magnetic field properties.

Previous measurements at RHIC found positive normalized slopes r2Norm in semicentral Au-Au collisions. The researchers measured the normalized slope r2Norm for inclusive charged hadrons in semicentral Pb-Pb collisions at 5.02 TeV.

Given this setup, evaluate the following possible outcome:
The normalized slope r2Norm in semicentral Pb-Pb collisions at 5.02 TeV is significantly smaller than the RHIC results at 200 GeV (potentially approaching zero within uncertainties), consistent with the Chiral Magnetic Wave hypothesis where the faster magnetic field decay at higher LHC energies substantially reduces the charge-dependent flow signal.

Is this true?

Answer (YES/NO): NO